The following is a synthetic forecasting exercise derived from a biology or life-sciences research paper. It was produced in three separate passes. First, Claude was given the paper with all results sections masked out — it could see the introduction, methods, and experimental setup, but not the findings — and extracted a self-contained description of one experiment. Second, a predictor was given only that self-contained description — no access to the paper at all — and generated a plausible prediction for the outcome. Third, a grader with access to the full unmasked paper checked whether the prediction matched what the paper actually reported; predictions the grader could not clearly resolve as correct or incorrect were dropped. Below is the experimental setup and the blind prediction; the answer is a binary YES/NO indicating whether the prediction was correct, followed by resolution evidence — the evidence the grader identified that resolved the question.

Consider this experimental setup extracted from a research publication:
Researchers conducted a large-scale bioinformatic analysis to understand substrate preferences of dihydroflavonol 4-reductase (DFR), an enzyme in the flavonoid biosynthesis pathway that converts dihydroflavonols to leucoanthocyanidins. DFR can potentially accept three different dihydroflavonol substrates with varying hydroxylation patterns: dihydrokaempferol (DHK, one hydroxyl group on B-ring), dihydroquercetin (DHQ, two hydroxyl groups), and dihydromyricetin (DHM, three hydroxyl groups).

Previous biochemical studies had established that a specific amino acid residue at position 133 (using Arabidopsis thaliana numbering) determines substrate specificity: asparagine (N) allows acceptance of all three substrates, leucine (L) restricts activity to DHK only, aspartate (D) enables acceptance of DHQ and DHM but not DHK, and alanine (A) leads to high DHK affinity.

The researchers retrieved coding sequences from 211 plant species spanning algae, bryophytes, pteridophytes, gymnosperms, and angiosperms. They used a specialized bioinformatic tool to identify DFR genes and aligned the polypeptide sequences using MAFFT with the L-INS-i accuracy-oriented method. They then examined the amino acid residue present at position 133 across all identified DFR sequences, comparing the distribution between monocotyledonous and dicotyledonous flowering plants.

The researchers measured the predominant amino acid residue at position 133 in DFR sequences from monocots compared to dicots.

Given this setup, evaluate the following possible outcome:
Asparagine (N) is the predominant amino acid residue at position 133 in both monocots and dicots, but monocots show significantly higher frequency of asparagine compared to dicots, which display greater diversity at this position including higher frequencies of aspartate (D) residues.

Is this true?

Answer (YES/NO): YES